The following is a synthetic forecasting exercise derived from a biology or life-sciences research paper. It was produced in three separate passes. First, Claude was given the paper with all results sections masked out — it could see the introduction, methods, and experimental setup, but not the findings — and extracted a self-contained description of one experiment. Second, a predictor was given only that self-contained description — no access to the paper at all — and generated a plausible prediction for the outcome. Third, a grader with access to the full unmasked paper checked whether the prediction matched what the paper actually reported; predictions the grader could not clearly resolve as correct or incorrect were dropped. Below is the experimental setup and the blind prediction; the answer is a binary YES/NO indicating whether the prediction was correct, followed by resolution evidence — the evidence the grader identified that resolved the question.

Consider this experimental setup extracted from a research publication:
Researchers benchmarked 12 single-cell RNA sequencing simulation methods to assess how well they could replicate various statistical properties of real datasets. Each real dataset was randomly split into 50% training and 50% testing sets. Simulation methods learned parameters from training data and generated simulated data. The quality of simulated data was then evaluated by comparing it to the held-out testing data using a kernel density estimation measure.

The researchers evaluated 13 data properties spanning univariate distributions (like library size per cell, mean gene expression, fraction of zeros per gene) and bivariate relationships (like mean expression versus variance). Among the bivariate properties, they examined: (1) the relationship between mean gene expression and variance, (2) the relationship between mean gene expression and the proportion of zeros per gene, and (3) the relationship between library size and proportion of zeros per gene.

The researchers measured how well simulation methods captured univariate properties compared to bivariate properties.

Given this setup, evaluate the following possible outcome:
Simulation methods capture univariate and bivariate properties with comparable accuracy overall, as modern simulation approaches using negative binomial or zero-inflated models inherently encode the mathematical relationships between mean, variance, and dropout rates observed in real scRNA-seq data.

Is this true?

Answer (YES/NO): NO